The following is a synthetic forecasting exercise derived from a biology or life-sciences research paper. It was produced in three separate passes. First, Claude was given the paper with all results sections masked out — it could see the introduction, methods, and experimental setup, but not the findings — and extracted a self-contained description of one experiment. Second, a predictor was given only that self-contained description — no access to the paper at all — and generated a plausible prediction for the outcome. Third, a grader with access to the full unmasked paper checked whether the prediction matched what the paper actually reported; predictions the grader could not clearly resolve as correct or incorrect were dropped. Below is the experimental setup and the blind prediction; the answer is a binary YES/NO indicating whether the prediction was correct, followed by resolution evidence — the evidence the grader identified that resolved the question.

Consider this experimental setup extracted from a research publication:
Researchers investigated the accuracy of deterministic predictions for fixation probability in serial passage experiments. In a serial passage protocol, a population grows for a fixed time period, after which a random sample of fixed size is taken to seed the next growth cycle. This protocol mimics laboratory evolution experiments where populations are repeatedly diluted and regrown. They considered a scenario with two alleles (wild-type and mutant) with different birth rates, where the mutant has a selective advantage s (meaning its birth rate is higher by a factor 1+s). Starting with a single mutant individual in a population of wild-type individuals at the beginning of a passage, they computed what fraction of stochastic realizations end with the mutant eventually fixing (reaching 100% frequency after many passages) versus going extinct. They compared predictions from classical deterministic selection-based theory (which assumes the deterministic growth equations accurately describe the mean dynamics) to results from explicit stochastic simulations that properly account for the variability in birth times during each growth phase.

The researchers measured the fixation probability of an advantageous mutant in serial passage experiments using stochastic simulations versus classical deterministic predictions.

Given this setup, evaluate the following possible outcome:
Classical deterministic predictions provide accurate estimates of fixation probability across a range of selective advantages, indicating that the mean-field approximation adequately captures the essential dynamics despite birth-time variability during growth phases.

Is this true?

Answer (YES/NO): NO